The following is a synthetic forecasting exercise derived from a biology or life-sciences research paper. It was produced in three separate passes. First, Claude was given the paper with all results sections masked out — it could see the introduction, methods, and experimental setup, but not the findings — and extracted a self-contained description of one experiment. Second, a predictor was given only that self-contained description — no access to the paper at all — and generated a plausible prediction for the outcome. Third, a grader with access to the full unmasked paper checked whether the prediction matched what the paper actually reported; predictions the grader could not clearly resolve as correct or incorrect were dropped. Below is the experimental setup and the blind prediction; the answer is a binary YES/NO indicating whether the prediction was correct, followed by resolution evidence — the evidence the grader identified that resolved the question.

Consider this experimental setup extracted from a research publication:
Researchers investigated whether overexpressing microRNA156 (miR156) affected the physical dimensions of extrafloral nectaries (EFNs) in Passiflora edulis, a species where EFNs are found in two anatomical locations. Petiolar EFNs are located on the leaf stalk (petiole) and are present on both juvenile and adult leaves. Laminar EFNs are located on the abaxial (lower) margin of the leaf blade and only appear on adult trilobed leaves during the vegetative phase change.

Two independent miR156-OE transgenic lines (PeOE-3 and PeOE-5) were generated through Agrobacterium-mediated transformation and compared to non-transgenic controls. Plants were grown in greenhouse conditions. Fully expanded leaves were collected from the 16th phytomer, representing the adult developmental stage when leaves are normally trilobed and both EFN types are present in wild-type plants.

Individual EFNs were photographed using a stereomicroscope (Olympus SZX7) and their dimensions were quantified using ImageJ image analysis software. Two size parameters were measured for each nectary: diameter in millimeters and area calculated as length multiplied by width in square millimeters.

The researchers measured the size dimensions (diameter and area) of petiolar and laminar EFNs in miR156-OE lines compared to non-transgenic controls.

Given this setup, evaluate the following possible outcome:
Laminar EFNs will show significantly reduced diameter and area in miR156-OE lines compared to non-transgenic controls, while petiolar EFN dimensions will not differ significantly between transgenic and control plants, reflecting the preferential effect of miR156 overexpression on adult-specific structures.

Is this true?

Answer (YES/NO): NO